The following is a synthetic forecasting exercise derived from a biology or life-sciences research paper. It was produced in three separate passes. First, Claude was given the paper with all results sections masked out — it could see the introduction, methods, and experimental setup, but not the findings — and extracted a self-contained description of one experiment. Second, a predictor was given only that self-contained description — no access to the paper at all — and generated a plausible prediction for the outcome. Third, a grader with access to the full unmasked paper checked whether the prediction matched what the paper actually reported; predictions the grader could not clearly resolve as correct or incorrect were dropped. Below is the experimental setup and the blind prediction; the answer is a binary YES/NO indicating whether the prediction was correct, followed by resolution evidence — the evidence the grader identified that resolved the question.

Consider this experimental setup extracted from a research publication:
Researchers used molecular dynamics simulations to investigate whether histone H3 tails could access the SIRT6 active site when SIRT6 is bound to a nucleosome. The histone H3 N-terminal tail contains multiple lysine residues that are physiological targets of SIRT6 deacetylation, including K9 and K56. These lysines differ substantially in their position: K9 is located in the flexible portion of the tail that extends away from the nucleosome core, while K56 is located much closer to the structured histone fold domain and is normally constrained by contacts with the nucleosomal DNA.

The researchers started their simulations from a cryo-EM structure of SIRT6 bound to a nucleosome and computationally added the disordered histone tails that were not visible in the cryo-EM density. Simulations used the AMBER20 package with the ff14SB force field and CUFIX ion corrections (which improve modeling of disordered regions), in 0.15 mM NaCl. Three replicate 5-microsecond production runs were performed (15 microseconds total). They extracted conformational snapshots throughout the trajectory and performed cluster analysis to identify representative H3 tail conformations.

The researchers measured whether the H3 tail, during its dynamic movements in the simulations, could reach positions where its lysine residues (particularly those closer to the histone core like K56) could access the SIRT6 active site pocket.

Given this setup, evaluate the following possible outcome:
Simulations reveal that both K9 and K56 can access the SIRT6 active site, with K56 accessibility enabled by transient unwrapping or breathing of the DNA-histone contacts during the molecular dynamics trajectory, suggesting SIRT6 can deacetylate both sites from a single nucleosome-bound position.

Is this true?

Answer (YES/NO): NO